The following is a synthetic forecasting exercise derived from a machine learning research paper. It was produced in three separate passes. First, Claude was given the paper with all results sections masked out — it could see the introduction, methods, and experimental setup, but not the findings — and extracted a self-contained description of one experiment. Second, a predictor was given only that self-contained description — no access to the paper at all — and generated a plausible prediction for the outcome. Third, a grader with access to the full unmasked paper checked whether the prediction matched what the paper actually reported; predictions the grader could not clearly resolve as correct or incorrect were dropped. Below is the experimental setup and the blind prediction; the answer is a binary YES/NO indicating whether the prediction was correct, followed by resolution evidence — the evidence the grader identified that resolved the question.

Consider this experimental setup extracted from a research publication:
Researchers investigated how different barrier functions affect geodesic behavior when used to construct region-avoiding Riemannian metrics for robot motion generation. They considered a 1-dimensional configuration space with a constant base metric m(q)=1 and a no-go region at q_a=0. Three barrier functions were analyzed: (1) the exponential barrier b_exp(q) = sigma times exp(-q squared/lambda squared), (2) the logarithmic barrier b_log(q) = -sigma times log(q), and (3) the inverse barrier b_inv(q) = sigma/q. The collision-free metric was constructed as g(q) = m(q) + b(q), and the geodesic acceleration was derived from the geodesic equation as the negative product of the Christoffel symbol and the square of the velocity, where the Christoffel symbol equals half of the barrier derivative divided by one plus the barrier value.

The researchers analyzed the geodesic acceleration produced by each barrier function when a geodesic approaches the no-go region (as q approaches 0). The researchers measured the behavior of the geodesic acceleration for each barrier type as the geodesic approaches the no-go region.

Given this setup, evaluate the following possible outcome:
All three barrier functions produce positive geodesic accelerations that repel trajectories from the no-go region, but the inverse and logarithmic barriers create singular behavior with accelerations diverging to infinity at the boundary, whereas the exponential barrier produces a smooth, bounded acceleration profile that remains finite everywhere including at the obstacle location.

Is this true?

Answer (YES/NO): NO